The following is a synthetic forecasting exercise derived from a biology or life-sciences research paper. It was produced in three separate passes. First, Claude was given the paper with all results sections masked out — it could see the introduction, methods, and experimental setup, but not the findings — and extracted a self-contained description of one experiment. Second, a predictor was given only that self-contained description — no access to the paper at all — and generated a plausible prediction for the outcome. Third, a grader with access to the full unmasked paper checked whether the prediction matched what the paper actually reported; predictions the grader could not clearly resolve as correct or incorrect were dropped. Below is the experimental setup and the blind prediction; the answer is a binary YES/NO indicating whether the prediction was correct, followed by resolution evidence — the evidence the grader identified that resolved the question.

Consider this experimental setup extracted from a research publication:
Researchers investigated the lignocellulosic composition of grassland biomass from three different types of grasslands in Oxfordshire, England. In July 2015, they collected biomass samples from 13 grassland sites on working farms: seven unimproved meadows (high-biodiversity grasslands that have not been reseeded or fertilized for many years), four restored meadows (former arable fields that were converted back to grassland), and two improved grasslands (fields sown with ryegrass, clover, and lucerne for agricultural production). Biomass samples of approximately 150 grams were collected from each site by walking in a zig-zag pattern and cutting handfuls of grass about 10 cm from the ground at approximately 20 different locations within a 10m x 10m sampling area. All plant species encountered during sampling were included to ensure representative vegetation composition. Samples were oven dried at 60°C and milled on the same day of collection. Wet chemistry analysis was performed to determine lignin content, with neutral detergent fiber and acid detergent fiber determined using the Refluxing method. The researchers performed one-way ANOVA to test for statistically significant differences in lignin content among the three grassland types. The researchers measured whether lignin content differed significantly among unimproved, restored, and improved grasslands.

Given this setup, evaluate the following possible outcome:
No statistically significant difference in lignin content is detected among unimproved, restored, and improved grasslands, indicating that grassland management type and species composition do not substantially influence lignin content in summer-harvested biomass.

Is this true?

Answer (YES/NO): NO